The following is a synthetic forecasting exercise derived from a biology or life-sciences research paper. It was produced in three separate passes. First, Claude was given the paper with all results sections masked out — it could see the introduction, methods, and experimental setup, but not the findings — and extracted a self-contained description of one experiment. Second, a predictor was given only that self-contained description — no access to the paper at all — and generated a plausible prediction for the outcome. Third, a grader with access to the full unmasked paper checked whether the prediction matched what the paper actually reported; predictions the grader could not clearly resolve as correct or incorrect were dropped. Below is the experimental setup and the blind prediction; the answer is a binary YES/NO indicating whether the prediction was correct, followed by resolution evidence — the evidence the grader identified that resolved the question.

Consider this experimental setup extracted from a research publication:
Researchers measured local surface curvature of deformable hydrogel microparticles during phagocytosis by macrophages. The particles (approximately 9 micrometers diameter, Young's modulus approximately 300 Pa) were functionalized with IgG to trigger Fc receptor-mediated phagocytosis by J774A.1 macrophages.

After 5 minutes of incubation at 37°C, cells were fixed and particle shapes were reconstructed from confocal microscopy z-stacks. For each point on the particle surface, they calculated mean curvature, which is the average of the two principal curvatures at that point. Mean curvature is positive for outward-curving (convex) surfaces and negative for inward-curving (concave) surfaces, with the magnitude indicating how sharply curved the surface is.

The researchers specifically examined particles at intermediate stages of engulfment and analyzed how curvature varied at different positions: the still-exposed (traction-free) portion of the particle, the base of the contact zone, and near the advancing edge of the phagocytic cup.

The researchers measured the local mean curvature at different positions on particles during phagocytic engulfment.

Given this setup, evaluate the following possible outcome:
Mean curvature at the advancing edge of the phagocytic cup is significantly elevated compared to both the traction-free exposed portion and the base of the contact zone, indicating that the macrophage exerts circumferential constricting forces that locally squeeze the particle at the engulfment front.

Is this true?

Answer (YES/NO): NO